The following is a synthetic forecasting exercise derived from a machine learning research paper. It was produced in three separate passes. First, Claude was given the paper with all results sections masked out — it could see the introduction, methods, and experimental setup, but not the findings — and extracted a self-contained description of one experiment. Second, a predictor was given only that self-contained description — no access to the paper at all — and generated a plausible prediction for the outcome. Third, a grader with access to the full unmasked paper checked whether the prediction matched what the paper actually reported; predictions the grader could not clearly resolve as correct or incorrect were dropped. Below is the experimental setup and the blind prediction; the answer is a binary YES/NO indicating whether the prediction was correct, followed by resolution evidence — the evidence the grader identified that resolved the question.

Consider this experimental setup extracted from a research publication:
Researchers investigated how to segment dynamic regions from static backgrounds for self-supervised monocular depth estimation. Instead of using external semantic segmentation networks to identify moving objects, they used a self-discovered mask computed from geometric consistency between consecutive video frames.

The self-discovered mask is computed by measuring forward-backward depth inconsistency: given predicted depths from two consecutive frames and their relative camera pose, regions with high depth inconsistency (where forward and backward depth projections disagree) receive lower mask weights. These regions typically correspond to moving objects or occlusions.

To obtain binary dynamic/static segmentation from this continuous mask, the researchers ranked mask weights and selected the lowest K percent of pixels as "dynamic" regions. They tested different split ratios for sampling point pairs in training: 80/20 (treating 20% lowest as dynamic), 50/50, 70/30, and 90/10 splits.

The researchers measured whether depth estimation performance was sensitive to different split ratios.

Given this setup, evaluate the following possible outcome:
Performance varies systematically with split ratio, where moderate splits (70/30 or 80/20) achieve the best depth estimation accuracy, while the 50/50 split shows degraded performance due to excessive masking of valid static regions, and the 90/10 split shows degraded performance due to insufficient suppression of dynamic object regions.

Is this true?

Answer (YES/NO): NO